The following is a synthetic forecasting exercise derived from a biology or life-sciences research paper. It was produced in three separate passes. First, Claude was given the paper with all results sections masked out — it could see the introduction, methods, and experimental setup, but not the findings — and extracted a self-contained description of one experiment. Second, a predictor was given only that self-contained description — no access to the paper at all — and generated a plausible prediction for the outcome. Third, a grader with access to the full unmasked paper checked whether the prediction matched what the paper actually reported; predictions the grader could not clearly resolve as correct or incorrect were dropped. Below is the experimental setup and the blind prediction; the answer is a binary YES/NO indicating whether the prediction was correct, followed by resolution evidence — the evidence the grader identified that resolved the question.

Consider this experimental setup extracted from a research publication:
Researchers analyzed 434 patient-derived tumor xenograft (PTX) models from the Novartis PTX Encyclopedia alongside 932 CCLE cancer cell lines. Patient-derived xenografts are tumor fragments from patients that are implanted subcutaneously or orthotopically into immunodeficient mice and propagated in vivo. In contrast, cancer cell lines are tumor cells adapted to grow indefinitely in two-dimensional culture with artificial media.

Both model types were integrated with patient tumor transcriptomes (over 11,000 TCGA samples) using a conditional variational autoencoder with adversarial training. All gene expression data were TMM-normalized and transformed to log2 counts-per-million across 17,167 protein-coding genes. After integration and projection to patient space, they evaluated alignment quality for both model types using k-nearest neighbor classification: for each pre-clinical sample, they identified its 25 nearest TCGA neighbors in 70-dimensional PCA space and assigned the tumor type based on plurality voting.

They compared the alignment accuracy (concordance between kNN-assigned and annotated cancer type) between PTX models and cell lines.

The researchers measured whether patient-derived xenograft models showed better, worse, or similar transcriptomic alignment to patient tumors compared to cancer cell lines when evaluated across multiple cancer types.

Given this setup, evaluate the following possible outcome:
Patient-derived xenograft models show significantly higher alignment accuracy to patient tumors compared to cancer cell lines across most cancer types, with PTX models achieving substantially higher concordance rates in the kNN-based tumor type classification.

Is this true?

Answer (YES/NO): YES